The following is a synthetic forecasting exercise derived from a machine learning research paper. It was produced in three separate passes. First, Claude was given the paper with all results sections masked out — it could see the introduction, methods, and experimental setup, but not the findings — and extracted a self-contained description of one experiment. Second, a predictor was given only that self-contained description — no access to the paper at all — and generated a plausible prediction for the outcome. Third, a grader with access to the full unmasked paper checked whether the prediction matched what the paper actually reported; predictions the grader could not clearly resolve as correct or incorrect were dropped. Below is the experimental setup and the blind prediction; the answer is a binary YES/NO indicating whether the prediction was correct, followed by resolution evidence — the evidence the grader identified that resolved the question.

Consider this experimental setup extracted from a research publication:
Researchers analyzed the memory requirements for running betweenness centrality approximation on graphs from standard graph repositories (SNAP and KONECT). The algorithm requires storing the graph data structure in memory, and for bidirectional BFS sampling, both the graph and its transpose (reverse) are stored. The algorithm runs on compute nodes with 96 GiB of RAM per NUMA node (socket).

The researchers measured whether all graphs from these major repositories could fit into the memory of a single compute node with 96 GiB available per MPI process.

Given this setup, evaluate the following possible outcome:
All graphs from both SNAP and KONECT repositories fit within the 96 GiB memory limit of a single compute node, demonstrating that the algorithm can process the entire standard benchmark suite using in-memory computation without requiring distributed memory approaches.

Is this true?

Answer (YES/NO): YES